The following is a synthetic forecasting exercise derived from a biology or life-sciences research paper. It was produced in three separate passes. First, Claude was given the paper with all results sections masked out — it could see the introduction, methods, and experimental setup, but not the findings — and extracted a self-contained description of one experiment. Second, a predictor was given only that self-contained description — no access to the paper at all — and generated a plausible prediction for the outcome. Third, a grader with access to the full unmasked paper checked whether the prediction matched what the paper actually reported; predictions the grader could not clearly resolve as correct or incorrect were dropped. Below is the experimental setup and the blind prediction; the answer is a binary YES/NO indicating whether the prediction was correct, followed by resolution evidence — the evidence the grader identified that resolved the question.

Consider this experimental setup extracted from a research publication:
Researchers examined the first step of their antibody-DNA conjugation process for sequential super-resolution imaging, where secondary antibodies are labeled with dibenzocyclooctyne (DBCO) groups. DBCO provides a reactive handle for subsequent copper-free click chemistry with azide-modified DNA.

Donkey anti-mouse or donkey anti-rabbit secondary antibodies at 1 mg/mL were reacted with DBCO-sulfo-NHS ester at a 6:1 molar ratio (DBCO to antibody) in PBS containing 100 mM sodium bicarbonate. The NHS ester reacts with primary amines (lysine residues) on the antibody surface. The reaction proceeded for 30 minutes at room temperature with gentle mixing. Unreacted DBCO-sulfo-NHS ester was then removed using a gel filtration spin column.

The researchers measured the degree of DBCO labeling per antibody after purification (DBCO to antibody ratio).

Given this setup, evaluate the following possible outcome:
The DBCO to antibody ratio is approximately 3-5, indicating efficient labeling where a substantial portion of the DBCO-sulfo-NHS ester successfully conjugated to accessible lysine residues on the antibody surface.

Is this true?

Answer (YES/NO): YES